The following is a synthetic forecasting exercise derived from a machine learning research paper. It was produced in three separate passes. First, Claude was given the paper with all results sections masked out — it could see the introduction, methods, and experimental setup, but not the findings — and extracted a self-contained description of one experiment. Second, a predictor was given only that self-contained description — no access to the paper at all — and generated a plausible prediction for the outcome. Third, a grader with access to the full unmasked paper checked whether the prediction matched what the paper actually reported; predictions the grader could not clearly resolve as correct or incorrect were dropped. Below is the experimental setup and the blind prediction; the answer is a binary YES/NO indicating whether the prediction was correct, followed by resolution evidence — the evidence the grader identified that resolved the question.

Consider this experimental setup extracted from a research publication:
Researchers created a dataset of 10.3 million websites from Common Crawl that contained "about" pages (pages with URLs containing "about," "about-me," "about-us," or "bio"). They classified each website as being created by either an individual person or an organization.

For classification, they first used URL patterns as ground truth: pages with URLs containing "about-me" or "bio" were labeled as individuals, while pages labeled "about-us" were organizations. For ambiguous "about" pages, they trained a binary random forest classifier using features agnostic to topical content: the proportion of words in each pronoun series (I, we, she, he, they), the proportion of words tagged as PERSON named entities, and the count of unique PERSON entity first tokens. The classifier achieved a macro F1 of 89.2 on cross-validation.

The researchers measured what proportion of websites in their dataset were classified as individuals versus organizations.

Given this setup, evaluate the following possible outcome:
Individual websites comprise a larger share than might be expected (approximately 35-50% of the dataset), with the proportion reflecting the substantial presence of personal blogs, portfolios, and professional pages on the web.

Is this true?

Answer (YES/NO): NO